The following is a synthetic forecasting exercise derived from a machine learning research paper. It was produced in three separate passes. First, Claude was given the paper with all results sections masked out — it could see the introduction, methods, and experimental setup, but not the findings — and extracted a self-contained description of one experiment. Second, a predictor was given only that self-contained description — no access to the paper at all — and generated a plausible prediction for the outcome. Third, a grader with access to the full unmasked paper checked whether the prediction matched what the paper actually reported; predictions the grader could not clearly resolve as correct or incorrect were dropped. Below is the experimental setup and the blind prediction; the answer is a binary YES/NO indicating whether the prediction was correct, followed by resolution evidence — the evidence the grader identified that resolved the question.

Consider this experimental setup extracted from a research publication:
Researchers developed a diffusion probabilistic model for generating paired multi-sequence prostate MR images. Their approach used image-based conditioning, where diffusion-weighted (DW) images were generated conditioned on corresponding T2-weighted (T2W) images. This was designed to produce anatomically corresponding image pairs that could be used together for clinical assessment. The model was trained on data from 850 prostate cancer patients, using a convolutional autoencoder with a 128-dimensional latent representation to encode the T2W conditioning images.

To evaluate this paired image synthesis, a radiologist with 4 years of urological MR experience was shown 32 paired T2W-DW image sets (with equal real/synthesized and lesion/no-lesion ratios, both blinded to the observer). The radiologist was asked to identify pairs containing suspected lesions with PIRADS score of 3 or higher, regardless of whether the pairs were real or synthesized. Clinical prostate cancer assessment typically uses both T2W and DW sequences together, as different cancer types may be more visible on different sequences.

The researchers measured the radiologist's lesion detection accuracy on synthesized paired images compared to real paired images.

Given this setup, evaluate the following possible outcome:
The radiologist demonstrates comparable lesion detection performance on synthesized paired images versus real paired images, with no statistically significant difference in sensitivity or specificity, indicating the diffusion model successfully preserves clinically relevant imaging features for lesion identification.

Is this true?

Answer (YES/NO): NO